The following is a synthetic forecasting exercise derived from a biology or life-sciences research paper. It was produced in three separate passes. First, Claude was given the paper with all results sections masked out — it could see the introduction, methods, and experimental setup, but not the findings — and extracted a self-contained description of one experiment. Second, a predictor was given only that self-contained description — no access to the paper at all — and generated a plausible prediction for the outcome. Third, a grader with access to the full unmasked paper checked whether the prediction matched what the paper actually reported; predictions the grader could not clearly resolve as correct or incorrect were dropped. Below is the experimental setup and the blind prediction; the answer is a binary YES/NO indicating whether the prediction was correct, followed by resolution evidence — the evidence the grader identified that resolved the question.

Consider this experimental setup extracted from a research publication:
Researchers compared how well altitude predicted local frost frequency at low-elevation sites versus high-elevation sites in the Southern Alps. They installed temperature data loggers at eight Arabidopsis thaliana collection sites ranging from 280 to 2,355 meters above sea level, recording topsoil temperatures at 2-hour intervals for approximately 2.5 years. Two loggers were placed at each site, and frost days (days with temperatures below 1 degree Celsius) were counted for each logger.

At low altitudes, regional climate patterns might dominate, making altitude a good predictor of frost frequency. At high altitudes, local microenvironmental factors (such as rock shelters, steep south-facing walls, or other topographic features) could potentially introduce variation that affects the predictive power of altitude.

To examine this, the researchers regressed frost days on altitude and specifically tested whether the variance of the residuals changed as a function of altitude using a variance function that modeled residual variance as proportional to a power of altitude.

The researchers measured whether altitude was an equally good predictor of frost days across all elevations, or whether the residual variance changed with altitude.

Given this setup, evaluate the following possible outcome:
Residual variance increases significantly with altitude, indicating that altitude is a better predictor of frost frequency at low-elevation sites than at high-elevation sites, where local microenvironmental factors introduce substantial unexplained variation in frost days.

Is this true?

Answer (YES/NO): YES